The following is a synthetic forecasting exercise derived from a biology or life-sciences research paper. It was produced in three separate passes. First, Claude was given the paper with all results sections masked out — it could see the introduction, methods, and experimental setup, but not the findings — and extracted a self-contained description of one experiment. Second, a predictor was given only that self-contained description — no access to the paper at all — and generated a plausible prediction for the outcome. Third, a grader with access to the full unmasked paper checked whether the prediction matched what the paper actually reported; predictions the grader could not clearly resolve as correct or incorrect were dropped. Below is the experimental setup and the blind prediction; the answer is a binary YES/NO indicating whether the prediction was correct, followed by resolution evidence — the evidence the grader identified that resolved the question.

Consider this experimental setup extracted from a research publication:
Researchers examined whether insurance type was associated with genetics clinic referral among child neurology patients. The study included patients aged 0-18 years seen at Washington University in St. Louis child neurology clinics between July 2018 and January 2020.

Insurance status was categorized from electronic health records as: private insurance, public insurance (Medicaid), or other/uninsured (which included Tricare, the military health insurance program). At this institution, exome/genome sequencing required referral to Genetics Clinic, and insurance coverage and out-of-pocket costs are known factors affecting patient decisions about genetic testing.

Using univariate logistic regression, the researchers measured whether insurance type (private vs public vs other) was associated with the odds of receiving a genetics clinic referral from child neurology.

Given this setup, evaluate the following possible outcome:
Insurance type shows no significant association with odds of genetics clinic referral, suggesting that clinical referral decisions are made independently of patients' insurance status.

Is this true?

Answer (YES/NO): NO